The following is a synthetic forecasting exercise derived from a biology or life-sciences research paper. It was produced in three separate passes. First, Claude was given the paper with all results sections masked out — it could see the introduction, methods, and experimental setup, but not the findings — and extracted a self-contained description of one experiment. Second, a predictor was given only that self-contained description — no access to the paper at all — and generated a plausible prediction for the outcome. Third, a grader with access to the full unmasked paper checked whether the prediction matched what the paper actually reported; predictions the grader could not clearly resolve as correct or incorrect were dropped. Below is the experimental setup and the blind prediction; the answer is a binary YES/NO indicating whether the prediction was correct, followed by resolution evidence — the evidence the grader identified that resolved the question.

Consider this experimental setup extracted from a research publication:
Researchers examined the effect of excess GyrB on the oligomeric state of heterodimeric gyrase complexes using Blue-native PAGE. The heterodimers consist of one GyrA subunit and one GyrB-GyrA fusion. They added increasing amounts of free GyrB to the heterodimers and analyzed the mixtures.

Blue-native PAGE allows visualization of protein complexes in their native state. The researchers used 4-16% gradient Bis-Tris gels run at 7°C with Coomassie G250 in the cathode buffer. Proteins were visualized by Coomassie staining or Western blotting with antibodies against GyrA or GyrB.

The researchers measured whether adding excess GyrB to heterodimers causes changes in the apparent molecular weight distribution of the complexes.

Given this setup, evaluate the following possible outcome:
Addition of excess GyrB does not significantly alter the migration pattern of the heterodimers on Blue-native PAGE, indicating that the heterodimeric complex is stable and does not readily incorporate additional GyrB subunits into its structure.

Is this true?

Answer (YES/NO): NO